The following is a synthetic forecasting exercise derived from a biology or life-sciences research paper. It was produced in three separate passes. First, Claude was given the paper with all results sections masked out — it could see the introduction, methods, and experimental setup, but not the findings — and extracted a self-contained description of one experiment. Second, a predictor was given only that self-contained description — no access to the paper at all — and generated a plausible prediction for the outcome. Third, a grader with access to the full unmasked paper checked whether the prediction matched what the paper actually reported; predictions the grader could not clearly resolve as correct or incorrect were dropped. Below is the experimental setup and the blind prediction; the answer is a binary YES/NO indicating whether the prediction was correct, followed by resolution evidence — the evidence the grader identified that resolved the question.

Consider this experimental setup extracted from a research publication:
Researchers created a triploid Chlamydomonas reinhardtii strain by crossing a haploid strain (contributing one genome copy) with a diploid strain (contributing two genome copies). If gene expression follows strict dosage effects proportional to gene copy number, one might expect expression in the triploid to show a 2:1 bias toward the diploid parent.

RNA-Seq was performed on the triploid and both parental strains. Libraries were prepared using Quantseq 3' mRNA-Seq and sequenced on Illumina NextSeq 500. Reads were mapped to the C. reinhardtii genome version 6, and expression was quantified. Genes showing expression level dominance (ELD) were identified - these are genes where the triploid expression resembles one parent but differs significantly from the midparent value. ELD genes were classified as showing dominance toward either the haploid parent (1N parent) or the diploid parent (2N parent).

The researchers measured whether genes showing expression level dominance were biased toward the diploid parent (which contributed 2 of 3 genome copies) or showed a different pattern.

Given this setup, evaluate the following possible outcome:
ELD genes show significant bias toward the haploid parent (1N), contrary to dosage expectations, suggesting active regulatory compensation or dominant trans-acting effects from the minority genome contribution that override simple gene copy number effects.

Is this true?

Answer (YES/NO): YES